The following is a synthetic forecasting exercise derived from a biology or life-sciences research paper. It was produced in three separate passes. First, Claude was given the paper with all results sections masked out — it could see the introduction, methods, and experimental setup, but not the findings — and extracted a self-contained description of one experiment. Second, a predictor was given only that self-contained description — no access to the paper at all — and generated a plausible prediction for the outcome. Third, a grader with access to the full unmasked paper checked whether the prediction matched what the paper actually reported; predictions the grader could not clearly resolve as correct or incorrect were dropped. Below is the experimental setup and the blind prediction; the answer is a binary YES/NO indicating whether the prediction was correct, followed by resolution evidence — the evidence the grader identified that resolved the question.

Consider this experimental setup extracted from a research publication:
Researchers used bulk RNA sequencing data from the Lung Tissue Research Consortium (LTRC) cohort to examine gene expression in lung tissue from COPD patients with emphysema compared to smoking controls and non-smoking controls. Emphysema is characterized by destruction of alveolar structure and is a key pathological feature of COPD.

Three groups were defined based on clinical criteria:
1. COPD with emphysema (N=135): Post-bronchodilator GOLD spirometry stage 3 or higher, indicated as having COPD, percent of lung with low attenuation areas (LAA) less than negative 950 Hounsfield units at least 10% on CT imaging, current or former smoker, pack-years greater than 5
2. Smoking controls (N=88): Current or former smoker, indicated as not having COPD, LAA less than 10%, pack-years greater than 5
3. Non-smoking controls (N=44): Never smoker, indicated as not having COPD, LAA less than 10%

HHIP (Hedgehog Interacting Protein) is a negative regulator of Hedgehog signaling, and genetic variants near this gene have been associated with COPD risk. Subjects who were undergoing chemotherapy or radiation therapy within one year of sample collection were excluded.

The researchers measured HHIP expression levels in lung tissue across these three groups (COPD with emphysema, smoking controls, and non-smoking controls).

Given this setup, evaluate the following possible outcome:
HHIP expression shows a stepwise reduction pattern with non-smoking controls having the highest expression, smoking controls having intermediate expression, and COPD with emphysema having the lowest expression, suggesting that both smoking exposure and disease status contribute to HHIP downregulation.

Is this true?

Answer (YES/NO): NO